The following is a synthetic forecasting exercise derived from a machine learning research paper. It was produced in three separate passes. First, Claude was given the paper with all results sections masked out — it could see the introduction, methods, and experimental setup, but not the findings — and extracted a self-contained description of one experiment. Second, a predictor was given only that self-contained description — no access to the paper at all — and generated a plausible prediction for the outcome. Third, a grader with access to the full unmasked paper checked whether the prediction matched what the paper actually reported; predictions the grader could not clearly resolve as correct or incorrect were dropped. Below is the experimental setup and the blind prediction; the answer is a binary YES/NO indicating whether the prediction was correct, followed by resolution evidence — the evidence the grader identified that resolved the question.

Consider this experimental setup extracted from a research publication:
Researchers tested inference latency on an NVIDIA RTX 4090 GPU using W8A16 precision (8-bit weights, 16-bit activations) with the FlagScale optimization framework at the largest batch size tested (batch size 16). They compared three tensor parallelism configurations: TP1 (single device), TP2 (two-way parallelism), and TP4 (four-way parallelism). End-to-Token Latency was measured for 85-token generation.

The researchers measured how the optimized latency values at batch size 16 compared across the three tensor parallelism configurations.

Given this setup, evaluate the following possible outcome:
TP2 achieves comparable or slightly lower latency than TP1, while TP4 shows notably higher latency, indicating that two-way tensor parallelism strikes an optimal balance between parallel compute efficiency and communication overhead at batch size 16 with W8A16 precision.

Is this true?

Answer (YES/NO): NO